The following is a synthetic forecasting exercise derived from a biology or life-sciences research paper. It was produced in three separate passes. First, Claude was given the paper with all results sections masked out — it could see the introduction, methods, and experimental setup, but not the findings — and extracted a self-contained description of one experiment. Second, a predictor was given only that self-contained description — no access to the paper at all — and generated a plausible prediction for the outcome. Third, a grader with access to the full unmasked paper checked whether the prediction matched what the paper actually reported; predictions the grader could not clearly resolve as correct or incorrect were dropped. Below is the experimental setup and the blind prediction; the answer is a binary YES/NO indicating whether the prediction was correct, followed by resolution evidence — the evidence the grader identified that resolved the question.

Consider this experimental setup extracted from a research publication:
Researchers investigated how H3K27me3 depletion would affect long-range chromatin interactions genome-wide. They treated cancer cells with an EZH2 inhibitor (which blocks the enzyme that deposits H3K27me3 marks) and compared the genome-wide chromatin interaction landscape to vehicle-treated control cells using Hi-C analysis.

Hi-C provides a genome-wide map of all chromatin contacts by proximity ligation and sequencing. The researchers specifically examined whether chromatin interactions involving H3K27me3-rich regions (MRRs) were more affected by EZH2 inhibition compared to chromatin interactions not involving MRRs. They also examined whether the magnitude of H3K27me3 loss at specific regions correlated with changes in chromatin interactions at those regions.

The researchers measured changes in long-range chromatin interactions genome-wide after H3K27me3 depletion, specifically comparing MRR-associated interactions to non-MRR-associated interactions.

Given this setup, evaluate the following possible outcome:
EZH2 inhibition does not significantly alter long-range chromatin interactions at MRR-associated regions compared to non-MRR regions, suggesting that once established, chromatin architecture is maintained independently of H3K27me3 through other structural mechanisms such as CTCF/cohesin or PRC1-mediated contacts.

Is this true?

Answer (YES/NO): NO